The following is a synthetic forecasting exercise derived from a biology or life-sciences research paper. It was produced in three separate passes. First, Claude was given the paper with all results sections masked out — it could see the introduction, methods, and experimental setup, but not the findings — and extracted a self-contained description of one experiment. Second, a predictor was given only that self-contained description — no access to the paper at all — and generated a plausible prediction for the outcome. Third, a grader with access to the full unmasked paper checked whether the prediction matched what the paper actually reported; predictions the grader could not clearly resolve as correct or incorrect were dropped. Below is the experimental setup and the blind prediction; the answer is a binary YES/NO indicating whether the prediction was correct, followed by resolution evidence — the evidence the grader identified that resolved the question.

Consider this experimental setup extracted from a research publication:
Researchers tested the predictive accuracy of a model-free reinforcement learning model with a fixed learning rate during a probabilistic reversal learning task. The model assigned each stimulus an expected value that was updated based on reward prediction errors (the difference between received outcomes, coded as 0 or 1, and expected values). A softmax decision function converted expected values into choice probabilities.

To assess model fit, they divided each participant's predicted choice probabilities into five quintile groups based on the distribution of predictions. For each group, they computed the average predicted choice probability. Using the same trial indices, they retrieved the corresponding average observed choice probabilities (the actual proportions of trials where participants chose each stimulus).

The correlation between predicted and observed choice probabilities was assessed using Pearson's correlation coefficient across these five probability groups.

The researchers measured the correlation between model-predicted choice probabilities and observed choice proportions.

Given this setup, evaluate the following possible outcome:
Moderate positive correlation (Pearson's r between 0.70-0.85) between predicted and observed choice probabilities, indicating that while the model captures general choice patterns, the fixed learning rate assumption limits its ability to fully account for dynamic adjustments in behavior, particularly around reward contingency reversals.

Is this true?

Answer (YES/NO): NO